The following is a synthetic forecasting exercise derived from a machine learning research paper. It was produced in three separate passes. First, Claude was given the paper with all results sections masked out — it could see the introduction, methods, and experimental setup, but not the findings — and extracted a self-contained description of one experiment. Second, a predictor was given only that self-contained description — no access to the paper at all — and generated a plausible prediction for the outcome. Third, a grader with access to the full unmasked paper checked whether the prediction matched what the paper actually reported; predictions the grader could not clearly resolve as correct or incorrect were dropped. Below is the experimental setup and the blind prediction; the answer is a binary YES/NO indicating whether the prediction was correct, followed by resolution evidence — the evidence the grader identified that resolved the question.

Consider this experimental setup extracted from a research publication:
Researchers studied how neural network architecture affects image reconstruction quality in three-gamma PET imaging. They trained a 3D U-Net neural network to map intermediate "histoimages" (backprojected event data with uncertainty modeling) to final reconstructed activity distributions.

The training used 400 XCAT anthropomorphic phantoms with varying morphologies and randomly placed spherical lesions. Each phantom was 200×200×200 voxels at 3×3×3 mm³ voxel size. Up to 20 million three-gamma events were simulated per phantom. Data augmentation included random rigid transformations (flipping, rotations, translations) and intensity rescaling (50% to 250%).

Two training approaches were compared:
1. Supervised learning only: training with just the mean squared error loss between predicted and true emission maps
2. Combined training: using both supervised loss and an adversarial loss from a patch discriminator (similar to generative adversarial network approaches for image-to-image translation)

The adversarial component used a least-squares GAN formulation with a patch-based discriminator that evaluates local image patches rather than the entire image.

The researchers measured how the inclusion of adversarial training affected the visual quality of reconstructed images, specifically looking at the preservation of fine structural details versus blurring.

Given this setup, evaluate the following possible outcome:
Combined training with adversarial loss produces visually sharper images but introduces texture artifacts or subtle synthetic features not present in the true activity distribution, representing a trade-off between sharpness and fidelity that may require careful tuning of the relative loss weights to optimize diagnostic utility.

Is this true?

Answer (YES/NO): NO